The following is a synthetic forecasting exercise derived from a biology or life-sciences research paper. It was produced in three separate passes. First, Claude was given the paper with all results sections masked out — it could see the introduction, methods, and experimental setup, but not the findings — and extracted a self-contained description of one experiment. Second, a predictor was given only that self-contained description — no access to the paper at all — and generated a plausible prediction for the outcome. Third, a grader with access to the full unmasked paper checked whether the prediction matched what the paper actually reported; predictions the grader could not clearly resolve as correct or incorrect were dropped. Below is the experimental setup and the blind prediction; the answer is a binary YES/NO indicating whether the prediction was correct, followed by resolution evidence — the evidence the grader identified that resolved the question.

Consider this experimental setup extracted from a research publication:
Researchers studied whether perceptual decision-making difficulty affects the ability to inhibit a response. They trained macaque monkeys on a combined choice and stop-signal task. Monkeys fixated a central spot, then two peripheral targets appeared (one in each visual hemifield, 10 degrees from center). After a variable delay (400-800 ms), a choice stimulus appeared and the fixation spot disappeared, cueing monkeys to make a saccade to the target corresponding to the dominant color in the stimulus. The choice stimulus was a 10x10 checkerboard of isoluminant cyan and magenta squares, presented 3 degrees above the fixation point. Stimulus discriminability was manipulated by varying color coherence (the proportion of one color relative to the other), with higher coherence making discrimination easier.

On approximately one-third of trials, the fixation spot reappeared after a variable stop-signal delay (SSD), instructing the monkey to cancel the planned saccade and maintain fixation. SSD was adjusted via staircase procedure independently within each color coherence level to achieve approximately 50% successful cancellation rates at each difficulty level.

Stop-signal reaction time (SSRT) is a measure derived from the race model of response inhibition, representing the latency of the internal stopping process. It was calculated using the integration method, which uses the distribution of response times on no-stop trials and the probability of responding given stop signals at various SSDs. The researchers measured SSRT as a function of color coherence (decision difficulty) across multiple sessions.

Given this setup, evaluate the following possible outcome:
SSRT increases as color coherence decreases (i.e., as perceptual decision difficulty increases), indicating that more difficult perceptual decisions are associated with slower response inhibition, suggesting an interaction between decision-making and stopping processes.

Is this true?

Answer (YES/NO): NO